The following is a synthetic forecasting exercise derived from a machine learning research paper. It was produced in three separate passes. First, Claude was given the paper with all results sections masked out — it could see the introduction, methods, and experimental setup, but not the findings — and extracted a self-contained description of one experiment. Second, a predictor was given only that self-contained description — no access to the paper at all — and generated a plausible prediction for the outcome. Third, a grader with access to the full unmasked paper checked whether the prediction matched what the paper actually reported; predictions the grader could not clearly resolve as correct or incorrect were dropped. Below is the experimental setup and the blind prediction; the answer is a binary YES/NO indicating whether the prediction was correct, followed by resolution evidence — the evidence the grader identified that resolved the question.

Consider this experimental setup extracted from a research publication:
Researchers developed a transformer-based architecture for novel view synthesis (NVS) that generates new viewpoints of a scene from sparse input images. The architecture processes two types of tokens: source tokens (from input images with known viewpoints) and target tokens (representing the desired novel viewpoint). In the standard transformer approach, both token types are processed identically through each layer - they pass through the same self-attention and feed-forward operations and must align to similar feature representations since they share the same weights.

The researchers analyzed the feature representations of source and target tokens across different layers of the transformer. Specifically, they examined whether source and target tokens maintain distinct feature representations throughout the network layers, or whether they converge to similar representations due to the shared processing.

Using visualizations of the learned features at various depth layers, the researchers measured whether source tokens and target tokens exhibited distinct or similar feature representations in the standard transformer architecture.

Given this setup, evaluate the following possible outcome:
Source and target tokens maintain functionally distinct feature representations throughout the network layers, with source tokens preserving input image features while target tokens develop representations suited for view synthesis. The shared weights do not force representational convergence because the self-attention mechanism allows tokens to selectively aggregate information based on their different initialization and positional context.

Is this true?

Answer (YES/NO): NO